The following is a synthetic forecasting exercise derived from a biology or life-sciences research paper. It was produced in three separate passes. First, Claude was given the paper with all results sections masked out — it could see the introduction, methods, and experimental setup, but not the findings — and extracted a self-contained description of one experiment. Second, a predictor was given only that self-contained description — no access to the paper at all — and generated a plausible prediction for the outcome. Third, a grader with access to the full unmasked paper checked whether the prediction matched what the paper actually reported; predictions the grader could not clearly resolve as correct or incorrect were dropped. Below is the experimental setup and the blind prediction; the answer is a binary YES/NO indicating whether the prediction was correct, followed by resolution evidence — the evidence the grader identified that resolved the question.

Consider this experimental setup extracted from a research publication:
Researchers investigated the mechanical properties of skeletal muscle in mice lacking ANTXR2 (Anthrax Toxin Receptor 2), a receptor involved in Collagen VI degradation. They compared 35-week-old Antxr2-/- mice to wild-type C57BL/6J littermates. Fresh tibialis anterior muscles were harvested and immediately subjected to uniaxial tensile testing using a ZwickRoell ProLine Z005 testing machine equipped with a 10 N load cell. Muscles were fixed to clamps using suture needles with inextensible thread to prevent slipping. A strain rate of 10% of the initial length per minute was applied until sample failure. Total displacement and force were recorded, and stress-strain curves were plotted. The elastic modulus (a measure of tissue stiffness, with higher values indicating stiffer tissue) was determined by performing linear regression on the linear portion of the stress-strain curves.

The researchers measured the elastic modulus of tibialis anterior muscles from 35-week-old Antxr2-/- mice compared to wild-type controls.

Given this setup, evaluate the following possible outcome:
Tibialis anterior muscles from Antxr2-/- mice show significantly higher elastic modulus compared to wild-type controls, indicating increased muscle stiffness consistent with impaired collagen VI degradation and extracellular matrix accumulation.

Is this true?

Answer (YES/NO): YES